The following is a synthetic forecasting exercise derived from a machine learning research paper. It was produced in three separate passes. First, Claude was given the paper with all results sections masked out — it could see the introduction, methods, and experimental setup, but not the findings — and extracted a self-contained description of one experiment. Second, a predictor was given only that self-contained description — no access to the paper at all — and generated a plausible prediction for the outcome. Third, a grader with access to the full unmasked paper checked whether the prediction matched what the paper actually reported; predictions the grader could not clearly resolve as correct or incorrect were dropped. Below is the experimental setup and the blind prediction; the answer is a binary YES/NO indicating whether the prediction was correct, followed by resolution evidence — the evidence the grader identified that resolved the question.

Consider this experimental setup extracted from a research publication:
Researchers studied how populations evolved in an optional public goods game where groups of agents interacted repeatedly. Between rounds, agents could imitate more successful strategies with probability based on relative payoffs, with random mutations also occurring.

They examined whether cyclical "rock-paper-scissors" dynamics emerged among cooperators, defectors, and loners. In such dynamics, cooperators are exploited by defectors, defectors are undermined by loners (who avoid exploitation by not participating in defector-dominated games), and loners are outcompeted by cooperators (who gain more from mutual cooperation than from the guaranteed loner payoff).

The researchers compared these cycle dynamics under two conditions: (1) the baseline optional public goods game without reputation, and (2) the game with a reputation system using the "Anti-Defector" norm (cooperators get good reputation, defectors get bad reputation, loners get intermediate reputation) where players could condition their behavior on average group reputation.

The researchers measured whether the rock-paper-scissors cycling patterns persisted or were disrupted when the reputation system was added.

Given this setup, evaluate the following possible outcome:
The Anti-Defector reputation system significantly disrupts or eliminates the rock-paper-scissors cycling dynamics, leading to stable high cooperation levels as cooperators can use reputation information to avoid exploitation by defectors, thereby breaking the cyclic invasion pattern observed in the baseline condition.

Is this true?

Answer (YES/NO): NO